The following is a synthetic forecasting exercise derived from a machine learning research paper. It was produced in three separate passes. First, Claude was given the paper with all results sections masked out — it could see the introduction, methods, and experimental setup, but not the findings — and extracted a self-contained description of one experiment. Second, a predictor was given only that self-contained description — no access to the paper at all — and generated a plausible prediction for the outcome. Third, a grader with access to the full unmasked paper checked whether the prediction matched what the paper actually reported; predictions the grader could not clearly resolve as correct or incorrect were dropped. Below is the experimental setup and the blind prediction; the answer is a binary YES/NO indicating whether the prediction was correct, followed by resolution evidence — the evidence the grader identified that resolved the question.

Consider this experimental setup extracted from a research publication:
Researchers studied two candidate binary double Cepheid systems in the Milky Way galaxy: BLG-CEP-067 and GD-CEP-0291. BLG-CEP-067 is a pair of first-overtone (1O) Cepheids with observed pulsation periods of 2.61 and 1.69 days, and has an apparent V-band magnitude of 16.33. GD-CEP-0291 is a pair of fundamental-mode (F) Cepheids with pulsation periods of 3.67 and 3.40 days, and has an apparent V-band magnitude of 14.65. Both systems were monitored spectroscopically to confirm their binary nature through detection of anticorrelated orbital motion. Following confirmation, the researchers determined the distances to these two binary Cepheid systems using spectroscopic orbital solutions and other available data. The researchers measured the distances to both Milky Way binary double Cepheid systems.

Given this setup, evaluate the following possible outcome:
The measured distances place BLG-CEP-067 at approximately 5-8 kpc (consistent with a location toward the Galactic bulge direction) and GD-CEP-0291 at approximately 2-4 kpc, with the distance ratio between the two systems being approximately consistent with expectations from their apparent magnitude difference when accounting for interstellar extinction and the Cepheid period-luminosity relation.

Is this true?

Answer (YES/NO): NO